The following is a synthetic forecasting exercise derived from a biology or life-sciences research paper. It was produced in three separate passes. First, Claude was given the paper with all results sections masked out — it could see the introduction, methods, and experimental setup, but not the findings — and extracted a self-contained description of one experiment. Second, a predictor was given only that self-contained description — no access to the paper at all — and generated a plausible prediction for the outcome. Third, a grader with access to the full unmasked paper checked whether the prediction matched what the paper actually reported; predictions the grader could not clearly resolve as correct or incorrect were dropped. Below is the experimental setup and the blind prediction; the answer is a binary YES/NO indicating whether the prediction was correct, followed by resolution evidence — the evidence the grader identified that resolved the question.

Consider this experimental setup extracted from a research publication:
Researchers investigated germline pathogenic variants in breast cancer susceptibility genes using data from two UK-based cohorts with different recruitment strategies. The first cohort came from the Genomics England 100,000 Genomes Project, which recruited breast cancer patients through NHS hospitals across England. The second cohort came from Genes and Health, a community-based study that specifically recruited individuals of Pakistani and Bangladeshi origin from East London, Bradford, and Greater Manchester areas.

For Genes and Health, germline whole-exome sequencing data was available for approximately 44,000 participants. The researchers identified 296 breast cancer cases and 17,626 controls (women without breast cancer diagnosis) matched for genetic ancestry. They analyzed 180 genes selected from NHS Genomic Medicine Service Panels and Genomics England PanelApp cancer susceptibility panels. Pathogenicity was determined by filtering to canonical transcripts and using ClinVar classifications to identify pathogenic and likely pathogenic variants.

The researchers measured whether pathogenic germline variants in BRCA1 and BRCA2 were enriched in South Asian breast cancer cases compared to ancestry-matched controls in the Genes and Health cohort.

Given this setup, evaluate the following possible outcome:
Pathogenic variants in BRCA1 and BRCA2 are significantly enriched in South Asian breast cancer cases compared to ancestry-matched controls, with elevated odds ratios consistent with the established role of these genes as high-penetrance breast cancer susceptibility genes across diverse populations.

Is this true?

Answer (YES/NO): NO